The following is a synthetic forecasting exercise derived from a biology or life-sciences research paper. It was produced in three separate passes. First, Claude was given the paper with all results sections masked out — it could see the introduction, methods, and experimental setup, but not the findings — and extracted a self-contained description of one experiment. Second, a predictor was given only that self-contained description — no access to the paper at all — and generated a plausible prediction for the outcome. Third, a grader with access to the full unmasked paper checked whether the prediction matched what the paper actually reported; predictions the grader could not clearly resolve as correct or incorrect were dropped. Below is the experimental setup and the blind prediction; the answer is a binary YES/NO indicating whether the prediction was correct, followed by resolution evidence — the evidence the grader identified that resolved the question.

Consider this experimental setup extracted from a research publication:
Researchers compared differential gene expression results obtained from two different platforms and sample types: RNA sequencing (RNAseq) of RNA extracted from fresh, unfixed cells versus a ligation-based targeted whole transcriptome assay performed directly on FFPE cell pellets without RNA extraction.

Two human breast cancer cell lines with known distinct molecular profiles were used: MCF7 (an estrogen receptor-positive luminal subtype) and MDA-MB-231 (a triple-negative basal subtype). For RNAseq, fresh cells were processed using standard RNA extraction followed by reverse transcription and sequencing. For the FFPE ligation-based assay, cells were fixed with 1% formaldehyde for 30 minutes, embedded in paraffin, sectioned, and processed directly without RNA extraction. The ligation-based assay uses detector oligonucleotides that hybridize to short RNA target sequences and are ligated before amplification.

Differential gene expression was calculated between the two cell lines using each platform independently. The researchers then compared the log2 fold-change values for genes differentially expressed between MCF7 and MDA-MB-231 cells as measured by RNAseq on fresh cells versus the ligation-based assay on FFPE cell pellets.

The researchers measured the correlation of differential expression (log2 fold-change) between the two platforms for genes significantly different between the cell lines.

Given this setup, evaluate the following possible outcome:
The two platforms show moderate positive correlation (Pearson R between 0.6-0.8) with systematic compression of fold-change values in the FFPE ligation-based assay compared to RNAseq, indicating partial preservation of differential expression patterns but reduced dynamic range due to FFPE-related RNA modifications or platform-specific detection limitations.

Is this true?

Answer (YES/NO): NO